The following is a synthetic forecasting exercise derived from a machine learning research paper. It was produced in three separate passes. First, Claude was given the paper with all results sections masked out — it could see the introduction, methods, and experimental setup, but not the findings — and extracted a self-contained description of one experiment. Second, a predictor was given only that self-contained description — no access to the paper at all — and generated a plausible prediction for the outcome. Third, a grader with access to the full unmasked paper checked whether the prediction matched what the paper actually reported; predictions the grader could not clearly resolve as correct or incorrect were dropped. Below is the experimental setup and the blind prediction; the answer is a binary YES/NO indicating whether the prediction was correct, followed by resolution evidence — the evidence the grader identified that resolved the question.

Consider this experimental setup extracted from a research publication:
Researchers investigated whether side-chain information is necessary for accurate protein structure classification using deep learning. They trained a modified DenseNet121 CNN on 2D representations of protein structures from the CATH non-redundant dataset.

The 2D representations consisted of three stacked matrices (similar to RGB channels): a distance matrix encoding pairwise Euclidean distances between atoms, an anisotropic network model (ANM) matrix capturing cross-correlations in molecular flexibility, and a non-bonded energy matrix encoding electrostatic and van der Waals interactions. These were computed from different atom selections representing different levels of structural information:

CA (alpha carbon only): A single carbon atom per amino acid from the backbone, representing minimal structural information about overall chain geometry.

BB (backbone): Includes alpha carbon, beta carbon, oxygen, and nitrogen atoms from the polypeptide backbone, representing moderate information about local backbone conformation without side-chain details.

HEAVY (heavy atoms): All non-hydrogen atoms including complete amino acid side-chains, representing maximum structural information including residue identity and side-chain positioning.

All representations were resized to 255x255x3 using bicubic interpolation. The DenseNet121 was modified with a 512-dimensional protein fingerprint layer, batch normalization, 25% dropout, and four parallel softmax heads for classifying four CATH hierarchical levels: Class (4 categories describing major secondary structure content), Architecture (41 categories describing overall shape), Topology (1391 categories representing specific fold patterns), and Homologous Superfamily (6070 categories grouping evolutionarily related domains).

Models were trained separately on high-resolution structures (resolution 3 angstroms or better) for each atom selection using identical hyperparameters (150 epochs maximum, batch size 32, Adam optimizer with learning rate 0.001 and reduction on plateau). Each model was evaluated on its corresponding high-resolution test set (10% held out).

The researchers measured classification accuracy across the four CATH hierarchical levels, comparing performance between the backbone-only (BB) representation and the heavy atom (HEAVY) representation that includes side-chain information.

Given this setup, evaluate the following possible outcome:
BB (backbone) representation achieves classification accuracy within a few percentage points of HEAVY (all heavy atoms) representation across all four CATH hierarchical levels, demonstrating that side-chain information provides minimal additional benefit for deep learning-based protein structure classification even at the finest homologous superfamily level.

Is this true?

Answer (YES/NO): NO